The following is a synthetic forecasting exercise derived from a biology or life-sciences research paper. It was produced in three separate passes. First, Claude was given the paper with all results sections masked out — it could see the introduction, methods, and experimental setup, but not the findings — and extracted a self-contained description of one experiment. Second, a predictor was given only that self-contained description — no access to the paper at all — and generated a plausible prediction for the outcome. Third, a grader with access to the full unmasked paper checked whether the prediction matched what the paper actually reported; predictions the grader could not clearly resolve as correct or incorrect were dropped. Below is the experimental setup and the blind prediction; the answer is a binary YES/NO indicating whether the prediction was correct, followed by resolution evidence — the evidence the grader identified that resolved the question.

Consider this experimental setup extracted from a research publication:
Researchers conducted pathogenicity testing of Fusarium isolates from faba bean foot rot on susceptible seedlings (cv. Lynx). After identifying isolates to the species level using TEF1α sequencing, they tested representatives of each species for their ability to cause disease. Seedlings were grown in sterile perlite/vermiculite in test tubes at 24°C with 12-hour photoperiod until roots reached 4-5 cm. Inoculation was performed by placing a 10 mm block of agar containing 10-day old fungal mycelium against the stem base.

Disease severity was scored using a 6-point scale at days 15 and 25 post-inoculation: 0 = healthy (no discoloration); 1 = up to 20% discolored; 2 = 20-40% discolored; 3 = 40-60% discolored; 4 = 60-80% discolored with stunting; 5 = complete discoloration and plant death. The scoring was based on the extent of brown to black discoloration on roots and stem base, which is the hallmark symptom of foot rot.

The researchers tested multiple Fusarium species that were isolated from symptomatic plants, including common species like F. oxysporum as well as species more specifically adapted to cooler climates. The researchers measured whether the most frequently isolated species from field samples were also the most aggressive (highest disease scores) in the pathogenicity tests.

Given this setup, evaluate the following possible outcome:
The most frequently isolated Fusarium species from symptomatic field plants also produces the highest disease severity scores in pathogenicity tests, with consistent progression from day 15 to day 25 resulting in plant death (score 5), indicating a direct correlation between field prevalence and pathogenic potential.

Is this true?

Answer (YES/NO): NO